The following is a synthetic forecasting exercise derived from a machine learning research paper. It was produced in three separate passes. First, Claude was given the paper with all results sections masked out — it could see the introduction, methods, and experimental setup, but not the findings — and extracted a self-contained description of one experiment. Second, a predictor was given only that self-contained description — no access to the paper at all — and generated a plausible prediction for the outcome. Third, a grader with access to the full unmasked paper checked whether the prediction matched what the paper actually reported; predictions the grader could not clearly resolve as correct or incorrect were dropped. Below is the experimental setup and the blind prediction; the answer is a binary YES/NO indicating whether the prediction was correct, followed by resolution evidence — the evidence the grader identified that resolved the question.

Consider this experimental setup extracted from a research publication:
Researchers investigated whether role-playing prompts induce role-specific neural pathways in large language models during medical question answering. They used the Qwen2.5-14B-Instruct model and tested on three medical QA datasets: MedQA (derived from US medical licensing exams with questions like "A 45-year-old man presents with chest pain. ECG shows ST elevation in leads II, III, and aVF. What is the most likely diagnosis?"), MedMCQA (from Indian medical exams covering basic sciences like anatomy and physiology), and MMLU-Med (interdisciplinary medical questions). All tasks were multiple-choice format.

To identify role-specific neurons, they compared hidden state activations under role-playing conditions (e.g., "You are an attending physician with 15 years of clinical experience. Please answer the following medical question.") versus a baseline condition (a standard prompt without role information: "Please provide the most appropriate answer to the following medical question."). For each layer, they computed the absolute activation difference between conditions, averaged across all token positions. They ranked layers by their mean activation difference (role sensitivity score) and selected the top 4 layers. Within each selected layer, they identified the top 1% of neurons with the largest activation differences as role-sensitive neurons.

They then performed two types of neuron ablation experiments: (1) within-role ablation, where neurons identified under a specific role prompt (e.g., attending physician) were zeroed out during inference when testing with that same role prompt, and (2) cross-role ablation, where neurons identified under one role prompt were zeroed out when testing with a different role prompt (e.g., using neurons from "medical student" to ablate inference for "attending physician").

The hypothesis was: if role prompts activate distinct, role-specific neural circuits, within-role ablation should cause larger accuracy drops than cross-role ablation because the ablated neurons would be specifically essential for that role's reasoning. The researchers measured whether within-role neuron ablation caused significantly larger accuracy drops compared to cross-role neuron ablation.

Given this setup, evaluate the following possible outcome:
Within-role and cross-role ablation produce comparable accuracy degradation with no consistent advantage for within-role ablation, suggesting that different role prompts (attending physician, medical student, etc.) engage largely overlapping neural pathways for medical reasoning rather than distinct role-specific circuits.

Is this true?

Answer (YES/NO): YES